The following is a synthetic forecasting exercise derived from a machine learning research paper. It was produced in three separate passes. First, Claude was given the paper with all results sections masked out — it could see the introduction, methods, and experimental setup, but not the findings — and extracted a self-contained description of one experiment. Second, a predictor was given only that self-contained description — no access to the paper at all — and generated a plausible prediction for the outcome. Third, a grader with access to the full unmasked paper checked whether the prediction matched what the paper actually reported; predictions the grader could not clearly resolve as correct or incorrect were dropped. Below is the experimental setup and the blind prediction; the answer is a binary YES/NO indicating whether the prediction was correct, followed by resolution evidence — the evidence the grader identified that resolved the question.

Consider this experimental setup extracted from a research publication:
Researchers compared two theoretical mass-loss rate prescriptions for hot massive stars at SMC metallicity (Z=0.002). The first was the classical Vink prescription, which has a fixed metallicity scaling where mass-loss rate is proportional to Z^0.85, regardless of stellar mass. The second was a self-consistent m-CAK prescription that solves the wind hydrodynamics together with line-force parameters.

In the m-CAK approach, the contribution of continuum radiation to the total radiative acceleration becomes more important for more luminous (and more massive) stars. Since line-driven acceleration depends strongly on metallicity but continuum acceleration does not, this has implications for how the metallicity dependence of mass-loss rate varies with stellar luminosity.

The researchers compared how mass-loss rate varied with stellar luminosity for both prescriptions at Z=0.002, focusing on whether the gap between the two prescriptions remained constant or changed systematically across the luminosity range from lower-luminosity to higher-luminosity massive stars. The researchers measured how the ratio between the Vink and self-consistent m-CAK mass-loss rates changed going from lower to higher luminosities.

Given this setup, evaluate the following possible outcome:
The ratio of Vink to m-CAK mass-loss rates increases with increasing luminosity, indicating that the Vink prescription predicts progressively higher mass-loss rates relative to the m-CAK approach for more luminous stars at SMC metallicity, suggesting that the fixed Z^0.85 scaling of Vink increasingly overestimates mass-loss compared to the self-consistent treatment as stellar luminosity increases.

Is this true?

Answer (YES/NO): NO